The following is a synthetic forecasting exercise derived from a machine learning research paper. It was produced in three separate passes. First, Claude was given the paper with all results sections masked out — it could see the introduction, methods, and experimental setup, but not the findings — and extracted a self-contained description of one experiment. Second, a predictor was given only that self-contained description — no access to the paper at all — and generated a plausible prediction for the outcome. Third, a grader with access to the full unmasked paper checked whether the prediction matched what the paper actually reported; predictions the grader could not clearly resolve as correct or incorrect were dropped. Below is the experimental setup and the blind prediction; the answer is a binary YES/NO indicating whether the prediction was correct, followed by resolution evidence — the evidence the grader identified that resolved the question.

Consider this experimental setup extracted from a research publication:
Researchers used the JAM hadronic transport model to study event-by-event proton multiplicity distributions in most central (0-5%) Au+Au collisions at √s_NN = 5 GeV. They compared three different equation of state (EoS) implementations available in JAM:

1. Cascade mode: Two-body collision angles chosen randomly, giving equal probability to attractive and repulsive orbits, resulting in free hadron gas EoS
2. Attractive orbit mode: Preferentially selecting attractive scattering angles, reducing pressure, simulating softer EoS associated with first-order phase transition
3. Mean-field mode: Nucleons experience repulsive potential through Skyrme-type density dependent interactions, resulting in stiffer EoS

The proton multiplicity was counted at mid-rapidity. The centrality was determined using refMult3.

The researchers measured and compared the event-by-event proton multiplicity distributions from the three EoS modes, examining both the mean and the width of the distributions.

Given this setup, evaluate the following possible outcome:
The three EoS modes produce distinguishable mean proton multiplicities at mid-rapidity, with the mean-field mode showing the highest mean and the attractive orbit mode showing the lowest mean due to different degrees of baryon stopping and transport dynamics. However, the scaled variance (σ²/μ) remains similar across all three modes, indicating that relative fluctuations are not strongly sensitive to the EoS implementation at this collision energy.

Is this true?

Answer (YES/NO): NO